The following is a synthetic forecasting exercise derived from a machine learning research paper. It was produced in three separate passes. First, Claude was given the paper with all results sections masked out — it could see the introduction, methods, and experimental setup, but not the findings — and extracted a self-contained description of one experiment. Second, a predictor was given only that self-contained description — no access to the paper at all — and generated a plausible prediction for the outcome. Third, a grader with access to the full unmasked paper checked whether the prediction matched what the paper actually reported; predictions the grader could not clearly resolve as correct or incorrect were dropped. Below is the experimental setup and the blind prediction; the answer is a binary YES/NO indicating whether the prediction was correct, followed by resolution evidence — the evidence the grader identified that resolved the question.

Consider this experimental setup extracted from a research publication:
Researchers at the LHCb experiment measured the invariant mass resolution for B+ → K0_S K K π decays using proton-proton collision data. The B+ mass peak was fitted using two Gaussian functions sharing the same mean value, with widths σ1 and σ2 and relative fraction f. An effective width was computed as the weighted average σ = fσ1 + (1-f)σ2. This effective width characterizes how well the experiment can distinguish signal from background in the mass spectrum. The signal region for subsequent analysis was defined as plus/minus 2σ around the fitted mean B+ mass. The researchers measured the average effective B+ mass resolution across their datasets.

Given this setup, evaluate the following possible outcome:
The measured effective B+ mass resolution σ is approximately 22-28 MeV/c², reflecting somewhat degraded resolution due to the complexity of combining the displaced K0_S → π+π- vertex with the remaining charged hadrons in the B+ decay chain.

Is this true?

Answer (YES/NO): NO